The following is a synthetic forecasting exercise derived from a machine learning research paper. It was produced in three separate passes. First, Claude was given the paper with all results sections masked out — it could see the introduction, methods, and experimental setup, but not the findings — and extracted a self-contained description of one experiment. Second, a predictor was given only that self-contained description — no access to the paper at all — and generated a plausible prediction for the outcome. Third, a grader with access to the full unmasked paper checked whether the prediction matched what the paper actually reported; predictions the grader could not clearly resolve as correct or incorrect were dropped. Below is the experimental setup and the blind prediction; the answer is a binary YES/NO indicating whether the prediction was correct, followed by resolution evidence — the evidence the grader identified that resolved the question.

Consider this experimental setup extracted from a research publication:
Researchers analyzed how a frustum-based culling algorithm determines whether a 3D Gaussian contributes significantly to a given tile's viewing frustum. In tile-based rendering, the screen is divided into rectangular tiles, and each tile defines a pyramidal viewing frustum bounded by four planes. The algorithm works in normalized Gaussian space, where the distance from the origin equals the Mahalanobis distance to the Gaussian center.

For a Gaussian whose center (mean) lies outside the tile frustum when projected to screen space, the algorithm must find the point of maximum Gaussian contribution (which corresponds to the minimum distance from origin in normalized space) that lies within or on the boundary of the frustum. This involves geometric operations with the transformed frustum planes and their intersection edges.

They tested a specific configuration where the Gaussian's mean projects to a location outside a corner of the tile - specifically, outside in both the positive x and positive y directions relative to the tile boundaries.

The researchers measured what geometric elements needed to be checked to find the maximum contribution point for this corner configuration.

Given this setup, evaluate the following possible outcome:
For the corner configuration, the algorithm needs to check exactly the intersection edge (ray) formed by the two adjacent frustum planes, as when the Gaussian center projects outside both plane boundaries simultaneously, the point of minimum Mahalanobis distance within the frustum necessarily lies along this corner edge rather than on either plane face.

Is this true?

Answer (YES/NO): NO